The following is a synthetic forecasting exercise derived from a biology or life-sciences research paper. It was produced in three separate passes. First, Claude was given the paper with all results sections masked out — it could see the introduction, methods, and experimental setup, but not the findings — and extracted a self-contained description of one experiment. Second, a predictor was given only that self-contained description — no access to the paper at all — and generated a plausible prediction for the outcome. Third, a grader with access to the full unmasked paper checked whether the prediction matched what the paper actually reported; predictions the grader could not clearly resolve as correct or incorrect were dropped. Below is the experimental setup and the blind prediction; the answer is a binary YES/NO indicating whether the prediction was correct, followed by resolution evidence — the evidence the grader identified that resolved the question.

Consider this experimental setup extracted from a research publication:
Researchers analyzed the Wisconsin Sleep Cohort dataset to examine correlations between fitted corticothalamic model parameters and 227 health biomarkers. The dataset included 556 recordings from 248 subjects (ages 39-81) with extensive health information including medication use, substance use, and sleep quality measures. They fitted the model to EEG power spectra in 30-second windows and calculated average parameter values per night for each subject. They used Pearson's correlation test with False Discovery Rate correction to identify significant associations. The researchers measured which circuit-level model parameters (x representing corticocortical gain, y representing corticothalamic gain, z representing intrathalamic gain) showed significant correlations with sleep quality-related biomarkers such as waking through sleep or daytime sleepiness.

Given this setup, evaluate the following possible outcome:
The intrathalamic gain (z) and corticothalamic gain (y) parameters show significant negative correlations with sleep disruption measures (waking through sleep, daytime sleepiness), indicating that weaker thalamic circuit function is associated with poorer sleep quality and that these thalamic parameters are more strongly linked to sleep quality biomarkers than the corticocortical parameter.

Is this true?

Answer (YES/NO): NO